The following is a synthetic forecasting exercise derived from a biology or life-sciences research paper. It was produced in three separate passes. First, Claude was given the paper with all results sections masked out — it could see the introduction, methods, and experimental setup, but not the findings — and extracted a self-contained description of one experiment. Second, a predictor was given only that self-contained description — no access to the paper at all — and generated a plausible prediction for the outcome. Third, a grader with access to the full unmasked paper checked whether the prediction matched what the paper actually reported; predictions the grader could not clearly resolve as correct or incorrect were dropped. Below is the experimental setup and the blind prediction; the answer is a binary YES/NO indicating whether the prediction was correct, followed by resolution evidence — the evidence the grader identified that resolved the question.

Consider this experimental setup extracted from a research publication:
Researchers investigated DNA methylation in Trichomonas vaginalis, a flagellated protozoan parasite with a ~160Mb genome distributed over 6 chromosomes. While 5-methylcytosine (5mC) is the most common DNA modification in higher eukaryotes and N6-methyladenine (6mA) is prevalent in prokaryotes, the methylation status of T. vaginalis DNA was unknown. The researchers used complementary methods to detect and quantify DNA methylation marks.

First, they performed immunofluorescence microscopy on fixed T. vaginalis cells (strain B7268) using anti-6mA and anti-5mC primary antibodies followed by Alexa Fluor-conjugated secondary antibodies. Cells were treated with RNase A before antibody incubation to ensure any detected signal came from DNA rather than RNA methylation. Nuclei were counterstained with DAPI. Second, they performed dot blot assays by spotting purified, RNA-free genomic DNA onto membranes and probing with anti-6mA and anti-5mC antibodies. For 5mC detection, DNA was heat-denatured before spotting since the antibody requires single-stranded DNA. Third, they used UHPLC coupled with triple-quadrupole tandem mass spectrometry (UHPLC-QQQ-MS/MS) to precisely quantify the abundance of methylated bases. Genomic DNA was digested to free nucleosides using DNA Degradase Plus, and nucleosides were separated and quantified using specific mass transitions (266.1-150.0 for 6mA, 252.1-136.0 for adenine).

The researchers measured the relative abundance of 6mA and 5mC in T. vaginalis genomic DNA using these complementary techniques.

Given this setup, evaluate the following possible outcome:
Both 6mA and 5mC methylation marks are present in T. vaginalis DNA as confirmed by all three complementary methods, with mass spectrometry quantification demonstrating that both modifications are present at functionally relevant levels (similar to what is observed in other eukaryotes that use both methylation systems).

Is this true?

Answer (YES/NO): NO